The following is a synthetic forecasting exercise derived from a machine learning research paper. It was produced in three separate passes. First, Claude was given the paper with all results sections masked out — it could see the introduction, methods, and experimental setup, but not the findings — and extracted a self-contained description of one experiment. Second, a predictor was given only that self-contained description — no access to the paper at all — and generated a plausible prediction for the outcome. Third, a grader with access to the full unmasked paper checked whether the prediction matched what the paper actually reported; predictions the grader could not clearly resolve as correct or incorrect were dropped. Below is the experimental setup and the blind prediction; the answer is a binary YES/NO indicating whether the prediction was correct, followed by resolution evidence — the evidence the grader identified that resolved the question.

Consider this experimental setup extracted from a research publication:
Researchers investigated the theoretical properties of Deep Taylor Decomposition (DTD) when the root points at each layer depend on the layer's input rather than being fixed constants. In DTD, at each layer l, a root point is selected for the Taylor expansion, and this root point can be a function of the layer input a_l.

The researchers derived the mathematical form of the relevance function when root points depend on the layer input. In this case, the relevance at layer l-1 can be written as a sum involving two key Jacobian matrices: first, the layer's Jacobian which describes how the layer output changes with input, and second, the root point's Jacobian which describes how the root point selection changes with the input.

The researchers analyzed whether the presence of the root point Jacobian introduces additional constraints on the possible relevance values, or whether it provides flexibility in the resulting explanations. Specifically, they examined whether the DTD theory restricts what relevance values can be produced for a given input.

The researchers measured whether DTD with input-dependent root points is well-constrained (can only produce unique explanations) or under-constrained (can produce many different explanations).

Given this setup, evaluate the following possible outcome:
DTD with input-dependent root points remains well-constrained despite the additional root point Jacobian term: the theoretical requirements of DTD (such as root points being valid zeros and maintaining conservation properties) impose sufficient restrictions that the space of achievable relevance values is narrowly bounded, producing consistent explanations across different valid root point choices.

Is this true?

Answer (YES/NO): NO